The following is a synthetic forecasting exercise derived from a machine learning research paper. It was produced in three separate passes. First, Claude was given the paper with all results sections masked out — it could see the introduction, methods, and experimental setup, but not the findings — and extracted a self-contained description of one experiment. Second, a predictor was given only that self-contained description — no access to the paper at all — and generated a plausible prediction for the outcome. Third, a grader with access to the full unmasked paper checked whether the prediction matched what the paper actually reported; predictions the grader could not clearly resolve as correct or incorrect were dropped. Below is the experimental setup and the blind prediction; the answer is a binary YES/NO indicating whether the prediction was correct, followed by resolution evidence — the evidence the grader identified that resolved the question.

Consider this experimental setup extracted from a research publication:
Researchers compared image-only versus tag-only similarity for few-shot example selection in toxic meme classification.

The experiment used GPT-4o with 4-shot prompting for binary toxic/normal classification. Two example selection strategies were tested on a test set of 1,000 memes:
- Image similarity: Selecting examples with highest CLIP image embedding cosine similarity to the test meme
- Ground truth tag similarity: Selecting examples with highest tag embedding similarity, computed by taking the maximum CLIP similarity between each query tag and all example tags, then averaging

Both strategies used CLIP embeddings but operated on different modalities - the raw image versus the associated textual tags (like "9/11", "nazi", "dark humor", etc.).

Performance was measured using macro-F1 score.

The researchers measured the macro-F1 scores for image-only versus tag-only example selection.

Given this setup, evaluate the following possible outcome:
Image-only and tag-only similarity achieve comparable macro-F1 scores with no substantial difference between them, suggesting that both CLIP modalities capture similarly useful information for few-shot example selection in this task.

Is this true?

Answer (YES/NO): YES